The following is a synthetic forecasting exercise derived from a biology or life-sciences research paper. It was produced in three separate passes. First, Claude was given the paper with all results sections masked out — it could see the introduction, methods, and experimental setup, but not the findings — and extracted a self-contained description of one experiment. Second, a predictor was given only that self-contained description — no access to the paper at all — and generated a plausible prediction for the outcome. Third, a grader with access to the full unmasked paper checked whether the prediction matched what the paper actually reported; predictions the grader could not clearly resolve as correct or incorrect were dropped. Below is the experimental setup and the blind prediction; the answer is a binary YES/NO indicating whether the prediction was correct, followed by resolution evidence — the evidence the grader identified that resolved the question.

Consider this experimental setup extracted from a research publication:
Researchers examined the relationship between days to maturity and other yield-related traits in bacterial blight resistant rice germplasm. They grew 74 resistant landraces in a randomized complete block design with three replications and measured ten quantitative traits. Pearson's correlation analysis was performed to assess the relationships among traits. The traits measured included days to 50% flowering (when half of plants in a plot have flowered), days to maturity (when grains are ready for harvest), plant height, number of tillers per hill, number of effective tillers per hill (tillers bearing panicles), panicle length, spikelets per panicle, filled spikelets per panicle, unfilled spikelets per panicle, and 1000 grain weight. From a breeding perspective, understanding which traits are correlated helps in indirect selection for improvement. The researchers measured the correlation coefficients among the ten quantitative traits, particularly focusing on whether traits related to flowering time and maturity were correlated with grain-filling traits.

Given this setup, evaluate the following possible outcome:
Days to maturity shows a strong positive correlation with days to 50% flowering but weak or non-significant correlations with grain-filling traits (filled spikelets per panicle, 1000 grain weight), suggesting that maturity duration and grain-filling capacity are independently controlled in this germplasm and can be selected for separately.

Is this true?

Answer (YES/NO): YES